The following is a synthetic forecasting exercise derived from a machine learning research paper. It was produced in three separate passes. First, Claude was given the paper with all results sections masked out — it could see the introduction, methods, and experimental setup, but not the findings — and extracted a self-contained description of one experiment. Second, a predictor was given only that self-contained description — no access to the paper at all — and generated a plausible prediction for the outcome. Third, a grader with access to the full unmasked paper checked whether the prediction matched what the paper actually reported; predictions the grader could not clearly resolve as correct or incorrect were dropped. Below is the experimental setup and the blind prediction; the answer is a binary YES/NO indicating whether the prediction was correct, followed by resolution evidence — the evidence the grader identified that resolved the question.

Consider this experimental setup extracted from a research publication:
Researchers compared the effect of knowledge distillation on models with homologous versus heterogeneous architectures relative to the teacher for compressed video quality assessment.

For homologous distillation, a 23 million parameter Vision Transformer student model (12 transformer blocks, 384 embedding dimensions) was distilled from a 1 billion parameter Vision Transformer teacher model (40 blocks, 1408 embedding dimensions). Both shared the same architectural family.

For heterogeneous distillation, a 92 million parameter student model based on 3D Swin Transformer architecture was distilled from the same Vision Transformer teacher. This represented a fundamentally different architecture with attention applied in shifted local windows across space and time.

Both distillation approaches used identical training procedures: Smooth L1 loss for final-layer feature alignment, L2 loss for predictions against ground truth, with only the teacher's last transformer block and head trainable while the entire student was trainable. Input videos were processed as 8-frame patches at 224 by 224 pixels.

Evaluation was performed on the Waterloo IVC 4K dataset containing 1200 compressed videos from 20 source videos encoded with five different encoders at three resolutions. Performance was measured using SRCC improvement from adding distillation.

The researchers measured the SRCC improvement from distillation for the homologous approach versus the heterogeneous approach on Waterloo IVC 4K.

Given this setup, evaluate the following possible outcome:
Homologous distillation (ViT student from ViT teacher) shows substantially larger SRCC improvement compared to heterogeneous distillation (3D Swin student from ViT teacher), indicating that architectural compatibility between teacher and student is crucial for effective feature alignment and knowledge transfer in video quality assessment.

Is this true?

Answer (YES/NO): YES